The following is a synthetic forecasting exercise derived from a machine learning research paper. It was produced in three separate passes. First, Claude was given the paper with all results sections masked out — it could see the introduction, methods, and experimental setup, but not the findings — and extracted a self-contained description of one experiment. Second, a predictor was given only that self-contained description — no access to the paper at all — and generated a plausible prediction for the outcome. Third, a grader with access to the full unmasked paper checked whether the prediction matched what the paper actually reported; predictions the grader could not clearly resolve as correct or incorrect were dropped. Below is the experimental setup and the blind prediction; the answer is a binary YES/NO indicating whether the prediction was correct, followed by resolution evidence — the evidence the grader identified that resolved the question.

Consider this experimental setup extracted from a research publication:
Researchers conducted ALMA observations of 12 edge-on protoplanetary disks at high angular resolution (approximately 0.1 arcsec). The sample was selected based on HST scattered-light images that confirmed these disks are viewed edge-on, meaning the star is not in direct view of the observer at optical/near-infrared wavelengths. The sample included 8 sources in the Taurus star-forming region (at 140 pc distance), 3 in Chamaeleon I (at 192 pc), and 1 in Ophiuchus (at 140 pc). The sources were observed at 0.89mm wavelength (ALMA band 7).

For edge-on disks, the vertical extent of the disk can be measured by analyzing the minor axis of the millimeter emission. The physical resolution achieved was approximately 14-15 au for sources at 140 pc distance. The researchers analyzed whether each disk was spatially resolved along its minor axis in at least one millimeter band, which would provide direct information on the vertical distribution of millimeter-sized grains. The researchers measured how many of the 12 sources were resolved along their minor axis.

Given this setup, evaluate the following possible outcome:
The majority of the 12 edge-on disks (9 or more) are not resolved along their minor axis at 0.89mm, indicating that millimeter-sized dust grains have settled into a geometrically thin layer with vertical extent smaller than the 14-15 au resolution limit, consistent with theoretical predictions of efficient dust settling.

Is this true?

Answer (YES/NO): NO